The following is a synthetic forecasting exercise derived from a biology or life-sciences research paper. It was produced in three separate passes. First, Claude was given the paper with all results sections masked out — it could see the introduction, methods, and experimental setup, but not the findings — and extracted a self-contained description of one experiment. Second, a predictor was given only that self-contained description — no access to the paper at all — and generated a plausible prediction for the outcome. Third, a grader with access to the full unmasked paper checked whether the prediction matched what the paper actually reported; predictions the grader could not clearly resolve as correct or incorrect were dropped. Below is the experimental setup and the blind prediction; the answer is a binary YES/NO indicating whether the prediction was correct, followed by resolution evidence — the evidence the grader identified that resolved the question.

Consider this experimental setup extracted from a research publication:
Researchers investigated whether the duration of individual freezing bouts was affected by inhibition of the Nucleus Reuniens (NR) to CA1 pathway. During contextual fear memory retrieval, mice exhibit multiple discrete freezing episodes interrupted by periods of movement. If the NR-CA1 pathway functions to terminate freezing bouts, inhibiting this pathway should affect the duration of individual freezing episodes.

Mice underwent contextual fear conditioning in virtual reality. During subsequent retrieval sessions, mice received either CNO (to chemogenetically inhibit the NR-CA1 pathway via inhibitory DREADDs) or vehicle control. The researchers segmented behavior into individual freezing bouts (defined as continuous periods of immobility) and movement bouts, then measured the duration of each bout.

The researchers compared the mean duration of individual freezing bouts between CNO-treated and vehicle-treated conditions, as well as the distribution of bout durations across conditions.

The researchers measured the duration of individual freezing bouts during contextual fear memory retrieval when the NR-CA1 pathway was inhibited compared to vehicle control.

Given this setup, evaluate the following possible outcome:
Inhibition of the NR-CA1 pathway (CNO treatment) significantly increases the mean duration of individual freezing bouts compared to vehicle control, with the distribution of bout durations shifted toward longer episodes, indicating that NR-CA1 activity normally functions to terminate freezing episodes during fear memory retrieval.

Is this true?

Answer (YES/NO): YES